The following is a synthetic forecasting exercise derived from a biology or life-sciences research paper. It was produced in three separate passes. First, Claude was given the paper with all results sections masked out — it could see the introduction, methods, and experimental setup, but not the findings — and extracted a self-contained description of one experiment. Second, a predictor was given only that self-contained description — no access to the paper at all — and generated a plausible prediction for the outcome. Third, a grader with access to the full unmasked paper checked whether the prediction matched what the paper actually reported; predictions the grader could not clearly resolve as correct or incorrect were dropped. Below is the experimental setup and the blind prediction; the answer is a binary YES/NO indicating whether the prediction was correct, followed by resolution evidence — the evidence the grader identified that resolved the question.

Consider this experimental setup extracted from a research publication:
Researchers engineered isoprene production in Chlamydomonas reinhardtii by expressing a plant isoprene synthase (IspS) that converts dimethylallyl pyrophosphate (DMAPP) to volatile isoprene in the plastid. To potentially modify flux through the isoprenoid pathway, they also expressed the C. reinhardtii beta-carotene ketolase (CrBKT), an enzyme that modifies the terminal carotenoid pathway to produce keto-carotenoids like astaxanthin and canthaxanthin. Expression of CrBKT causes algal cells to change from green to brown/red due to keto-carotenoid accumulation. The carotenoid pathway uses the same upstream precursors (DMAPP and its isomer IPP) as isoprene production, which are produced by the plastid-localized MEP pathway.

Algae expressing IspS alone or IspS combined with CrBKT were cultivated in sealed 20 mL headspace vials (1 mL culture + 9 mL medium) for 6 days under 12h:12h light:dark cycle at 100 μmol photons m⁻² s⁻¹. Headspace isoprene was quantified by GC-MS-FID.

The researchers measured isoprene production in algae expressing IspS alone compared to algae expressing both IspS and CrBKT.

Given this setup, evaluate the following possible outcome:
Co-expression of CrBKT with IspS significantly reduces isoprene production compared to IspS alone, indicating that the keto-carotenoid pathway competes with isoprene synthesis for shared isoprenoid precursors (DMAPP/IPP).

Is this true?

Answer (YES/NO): NO